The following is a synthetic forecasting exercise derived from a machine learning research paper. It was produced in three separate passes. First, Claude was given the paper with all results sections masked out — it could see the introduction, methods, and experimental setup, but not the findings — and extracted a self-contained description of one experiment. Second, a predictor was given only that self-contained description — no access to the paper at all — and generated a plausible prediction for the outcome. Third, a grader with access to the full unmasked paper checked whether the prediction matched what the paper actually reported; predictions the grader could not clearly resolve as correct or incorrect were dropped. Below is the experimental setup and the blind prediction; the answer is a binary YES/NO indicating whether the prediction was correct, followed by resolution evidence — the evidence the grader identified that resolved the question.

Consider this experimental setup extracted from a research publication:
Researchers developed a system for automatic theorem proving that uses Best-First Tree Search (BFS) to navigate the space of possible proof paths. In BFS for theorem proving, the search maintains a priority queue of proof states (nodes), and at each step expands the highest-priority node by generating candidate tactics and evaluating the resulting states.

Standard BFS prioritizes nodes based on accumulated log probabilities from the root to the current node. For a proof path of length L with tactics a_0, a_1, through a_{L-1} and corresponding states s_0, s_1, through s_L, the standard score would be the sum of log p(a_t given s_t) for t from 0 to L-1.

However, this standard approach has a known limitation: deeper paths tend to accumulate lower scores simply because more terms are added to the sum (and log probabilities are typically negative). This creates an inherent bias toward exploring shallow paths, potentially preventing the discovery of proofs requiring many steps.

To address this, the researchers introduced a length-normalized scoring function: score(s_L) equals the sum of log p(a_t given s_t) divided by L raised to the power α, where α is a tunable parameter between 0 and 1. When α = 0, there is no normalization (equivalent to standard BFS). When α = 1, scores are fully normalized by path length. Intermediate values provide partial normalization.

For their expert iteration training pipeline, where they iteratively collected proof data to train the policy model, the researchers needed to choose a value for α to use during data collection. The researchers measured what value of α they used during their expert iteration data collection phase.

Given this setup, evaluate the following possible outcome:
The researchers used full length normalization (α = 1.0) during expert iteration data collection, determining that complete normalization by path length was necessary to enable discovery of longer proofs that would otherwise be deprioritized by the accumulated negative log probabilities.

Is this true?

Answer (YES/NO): NO